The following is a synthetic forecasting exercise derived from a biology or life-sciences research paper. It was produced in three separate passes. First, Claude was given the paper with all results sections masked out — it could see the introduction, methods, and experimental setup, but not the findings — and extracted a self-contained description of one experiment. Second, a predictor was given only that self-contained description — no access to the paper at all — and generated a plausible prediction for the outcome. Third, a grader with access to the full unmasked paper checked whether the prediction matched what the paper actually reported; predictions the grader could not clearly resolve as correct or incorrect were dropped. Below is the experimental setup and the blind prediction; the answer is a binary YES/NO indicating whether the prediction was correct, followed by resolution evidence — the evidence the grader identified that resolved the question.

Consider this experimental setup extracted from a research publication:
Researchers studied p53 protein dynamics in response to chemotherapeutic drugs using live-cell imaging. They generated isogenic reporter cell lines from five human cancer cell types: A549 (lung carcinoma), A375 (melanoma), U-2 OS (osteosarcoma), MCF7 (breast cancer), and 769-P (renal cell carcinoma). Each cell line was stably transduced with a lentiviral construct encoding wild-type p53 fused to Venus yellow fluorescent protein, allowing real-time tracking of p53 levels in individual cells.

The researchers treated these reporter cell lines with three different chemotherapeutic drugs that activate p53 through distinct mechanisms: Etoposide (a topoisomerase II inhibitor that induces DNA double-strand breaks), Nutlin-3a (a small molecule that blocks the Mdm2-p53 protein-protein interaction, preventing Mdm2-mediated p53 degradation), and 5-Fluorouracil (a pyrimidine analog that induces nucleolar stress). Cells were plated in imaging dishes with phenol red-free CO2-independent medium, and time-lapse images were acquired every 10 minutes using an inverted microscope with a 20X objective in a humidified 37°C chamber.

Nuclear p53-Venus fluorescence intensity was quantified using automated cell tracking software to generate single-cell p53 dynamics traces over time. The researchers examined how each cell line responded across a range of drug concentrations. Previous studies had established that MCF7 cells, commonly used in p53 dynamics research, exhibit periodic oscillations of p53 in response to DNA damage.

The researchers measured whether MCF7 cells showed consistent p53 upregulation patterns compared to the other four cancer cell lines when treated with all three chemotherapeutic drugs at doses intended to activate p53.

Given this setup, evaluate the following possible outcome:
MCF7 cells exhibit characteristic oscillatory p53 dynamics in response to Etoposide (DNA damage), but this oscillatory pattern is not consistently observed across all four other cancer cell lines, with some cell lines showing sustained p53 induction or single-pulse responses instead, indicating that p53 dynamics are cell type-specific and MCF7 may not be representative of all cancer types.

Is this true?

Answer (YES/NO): YES